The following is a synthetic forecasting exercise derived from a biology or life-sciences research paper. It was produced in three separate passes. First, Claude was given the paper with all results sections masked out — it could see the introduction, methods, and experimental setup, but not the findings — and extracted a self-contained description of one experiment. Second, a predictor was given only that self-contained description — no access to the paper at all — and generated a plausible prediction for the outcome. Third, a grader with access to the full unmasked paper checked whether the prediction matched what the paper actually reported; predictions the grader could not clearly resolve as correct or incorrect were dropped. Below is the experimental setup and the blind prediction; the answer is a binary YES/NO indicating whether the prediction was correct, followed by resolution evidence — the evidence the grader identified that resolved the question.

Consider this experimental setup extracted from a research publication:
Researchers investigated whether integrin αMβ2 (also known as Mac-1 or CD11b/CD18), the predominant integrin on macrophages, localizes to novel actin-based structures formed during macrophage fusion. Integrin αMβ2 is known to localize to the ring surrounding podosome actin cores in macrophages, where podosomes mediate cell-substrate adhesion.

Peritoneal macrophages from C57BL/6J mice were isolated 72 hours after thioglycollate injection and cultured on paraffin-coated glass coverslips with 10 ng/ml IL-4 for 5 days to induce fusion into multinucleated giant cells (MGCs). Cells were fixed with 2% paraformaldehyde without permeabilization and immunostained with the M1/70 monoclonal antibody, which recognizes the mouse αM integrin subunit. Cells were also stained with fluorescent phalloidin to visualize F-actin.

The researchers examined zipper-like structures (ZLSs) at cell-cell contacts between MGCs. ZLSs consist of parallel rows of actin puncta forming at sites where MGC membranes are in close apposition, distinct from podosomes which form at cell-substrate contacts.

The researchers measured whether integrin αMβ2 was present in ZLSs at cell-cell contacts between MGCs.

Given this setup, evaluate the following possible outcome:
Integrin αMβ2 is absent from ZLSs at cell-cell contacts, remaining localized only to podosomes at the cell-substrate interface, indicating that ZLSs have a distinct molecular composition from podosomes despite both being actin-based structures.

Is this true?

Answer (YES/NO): NO